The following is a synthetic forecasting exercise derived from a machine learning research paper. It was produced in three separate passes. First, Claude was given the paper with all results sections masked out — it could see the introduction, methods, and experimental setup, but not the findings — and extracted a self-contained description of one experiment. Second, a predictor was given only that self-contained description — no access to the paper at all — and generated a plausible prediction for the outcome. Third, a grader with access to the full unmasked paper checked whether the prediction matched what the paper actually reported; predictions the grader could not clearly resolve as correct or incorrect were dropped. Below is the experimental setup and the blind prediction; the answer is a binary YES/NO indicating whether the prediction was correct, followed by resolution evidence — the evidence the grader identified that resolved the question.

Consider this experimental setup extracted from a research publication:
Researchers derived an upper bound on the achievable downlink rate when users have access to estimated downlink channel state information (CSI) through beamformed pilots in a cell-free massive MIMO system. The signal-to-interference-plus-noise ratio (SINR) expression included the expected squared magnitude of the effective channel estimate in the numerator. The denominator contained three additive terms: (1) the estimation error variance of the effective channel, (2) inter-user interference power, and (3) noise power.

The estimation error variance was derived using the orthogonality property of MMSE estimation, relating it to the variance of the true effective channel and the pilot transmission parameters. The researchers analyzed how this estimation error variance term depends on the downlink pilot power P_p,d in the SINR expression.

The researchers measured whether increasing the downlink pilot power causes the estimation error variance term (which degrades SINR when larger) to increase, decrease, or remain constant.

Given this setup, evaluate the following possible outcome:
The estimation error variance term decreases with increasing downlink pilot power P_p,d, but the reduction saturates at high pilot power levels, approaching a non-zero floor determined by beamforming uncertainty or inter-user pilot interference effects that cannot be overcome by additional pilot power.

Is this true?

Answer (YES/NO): NO